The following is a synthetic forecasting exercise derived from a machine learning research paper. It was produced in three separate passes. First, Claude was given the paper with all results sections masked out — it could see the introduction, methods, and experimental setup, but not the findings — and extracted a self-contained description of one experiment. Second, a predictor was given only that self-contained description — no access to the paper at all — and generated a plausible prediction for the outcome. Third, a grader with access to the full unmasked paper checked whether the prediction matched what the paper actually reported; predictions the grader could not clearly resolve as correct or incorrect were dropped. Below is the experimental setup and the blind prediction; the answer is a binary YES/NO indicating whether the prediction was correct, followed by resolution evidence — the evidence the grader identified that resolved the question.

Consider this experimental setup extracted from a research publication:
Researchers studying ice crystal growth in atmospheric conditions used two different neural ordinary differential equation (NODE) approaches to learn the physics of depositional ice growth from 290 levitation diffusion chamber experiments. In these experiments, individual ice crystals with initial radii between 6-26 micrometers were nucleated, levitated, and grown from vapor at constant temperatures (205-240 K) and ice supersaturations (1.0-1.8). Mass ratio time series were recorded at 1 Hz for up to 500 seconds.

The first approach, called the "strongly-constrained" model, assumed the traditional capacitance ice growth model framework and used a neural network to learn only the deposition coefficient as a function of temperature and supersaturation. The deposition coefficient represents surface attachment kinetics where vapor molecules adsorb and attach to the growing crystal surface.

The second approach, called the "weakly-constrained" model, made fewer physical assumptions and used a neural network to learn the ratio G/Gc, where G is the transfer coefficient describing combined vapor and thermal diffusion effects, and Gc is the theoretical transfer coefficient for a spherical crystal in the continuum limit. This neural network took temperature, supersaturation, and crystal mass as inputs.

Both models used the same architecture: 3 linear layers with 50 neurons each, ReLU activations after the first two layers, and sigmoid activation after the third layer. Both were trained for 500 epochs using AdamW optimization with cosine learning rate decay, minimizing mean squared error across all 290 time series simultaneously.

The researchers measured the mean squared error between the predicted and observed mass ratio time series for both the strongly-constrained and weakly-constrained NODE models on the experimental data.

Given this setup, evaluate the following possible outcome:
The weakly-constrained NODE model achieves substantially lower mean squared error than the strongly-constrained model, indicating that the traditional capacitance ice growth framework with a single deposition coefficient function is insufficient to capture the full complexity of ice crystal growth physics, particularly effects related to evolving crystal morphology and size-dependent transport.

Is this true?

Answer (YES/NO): YES